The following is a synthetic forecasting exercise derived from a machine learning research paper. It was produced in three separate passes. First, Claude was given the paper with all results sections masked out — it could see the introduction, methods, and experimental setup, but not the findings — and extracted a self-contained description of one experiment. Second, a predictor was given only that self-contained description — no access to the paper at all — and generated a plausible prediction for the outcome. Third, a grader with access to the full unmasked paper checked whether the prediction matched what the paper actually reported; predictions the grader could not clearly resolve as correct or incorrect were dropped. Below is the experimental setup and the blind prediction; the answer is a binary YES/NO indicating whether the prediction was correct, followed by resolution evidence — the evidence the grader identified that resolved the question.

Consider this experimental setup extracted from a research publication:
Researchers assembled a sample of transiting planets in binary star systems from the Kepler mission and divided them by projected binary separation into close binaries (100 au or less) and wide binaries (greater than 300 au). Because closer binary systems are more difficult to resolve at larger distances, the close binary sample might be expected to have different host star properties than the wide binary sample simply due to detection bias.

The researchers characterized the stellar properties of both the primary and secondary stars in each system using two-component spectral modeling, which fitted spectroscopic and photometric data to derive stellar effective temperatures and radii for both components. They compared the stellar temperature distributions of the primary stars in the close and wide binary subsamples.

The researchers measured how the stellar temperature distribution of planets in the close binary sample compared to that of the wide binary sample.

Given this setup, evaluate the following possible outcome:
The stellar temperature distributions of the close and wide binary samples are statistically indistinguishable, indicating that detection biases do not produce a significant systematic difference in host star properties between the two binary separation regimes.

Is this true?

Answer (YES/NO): NO